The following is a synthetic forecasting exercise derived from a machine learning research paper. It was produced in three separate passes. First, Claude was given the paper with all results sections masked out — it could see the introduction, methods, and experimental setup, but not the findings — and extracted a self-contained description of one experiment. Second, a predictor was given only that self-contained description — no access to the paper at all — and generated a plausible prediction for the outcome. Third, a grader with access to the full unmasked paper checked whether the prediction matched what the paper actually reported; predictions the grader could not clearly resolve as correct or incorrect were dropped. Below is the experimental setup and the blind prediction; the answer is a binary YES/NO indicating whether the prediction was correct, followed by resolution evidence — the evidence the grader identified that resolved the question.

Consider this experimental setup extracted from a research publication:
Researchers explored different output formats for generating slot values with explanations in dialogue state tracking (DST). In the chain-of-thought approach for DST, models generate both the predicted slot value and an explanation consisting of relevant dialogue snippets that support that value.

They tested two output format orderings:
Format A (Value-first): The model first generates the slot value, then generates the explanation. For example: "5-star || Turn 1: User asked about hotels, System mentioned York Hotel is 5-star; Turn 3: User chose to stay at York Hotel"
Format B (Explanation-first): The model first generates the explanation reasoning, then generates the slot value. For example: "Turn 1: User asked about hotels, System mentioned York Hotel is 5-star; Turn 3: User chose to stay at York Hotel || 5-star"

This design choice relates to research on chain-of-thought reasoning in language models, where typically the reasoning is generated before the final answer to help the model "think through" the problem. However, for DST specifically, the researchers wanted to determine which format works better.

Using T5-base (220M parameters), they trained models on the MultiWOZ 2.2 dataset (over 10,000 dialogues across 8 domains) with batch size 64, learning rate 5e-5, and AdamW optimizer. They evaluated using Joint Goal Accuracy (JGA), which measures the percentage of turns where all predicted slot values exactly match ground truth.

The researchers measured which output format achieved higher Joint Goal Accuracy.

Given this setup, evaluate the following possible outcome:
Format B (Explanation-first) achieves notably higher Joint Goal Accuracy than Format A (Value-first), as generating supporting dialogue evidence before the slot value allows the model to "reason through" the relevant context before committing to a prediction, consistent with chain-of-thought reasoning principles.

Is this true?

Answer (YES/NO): NO